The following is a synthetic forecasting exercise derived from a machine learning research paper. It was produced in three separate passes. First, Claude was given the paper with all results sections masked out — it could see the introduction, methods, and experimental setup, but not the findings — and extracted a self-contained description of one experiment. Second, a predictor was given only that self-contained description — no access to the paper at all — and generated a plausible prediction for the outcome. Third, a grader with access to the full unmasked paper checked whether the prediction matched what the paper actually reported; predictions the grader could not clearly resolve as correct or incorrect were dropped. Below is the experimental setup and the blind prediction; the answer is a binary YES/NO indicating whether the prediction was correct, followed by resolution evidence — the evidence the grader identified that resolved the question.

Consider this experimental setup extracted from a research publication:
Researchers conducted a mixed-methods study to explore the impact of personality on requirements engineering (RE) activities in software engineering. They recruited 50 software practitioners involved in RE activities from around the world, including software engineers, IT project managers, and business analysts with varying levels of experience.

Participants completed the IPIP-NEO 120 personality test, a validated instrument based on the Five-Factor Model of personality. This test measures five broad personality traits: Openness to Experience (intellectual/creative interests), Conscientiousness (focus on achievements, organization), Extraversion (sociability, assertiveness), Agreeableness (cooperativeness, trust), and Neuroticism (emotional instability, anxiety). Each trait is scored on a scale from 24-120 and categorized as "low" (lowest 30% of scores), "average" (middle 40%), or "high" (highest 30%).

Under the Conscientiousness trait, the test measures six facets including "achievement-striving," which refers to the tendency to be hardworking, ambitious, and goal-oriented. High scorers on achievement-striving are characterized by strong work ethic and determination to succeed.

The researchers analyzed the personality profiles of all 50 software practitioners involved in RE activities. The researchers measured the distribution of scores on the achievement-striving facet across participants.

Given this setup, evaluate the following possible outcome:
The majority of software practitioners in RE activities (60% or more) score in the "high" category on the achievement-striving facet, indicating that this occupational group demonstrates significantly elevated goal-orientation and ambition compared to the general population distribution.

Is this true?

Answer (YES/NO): YES